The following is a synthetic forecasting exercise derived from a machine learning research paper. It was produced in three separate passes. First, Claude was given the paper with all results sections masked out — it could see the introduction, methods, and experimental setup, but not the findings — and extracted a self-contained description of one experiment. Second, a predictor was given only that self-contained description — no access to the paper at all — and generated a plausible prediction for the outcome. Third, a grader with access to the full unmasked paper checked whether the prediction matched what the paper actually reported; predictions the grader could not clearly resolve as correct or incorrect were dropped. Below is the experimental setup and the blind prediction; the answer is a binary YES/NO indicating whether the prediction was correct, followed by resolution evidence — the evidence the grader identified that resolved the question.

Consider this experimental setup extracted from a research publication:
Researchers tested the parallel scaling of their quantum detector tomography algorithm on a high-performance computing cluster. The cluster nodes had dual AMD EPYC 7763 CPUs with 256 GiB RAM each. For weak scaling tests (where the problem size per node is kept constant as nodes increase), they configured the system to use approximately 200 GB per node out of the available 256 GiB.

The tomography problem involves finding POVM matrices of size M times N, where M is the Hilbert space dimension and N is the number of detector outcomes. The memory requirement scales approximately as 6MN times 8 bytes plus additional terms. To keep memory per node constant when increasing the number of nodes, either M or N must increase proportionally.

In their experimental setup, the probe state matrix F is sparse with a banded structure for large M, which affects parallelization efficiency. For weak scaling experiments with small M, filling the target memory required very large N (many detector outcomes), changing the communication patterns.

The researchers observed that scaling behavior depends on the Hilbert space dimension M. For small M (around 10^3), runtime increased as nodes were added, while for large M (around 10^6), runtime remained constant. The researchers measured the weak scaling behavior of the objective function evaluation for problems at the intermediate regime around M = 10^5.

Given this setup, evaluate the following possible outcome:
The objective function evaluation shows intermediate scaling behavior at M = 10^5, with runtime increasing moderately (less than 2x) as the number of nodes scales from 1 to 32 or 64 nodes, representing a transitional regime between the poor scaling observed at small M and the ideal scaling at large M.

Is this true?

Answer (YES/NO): NO